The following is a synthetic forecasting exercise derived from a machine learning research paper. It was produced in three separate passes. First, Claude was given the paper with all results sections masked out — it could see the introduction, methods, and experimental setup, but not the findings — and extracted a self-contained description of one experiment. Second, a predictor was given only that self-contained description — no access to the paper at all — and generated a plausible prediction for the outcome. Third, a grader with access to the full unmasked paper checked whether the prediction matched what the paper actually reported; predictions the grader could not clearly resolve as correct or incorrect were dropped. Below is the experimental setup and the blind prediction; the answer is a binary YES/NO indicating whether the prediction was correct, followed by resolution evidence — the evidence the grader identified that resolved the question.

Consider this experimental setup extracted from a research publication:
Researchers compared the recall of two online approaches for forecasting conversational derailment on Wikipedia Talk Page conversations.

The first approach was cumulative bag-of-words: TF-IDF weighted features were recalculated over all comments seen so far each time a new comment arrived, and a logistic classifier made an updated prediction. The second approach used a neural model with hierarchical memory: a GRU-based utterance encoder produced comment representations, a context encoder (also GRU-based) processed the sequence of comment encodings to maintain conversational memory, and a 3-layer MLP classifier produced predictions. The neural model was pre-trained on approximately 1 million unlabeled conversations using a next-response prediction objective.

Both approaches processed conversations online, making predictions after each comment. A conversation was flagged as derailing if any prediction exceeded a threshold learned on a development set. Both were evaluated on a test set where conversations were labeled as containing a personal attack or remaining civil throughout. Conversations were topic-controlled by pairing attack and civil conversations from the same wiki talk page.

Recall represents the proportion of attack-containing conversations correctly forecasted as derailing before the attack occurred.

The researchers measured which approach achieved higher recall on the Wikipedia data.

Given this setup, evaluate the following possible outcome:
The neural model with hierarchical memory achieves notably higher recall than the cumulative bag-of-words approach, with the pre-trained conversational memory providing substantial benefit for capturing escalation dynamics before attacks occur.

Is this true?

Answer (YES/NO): NO